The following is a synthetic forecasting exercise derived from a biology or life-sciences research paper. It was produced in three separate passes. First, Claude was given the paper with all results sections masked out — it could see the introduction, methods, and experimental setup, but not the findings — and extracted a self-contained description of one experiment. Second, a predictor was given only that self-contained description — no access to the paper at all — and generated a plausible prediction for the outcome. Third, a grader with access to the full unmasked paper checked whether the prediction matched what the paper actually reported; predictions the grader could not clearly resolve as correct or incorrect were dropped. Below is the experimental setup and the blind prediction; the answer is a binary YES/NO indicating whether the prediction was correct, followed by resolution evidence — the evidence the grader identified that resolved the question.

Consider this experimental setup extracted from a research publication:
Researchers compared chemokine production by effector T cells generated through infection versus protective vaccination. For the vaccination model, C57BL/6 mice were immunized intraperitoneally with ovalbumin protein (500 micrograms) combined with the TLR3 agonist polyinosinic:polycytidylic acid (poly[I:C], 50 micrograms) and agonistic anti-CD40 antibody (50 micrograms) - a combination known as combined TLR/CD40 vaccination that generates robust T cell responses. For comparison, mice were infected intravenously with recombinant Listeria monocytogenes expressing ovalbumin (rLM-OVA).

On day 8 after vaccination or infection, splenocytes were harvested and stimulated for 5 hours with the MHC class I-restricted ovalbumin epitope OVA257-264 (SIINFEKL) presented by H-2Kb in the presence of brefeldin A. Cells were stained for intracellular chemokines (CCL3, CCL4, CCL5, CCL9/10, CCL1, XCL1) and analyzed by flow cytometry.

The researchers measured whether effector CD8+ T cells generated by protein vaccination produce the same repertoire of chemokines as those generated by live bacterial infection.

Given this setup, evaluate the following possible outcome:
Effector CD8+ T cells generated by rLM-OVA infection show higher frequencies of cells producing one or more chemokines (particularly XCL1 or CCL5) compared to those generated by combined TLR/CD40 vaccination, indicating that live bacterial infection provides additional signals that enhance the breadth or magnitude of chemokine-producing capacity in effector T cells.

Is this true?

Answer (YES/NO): NO